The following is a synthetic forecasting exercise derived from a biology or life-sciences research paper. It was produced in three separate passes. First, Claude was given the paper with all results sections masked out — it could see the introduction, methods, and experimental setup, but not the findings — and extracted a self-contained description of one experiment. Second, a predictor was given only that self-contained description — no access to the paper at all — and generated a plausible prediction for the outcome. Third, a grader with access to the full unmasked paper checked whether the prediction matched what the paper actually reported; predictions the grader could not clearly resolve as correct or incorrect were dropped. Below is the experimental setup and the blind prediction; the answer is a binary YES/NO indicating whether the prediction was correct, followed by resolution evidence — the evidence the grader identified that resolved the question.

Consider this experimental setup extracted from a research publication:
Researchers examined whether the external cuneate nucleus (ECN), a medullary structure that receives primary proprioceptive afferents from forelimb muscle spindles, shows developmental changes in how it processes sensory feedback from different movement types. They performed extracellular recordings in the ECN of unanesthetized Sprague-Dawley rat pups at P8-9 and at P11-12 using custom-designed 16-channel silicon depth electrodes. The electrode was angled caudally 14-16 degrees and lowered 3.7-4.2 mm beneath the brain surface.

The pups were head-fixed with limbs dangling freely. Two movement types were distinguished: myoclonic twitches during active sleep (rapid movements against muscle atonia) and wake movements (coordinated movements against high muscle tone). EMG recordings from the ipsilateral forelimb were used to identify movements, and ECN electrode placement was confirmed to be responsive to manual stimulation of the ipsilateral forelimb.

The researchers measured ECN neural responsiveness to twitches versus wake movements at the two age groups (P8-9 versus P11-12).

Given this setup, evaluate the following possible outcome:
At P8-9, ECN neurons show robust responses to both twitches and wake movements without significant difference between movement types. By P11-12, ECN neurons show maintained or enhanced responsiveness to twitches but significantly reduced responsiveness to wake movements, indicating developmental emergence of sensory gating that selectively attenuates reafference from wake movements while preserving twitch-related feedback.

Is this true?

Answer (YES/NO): NO